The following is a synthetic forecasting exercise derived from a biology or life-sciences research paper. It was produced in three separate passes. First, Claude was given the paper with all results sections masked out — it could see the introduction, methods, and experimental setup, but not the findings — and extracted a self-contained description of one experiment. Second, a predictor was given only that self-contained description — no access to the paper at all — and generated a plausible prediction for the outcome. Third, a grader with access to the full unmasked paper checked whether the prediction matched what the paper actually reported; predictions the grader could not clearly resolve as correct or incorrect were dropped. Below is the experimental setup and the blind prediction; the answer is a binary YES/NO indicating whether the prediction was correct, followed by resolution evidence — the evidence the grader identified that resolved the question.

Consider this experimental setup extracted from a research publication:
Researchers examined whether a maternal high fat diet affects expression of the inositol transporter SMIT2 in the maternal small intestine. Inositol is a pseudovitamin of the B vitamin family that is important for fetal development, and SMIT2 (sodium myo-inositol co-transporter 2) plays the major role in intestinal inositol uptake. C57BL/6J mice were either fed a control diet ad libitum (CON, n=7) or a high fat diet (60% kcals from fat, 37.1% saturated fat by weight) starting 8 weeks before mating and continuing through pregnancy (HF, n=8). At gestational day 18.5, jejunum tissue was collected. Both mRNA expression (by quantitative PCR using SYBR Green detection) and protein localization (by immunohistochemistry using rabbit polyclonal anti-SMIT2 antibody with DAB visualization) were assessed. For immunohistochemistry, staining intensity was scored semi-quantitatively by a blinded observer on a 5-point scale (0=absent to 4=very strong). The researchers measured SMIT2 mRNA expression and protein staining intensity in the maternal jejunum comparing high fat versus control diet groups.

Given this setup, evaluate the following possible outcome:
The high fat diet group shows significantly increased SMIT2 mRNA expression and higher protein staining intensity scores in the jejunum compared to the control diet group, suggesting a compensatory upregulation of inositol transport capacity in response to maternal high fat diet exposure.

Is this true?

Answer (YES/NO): NO